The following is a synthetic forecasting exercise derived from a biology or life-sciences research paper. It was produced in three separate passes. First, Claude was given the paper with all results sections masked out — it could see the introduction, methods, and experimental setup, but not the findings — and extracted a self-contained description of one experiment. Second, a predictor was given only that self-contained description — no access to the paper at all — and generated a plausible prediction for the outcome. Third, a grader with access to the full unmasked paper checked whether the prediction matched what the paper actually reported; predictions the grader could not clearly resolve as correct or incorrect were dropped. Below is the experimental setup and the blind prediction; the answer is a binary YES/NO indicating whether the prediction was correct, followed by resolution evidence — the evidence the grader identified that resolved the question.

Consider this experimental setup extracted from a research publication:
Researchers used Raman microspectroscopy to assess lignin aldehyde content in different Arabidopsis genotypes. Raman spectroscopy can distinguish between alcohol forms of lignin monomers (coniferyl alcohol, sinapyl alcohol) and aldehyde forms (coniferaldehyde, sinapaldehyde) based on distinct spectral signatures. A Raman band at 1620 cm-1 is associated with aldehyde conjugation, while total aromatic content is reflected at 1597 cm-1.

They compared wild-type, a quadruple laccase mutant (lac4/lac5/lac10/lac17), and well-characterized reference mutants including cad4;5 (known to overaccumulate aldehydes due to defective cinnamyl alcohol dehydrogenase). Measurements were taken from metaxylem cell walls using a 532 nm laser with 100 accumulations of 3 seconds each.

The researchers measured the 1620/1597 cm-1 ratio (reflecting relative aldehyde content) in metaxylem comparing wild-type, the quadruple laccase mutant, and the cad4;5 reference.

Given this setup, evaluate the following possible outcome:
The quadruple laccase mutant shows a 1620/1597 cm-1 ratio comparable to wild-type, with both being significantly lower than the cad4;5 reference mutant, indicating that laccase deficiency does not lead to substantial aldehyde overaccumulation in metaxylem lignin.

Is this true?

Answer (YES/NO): YES